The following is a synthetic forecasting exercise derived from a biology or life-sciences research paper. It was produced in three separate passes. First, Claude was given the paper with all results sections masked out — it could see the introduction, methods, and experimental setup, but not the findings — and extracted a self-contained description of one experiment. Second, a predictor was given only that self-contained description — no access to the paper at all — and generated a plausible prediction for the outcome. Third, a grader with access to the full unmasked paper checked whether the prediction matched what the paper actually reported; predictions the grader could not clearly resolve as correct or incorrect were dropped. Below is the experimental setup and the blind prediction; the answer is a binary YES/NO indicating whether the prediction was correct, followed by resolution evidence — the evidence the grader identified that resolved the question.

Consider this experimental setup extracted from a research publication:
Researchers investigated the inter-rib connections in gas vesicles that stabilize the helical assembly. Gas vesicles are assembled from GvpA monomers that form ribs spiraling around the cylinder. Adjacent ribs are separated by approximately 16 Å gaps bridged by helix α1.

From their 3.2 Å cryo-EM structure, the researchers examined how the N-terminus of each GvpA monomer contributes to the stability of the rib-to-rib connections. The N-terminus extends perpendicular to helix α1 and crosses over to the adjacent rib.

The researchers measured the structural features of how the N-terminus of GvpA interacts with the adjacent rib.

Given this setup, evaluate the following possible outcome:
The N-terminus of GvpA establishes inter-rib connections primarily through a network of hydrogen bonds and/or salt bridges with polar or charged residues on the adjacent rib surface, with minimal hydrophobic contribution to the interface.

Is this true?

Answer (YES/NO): YES